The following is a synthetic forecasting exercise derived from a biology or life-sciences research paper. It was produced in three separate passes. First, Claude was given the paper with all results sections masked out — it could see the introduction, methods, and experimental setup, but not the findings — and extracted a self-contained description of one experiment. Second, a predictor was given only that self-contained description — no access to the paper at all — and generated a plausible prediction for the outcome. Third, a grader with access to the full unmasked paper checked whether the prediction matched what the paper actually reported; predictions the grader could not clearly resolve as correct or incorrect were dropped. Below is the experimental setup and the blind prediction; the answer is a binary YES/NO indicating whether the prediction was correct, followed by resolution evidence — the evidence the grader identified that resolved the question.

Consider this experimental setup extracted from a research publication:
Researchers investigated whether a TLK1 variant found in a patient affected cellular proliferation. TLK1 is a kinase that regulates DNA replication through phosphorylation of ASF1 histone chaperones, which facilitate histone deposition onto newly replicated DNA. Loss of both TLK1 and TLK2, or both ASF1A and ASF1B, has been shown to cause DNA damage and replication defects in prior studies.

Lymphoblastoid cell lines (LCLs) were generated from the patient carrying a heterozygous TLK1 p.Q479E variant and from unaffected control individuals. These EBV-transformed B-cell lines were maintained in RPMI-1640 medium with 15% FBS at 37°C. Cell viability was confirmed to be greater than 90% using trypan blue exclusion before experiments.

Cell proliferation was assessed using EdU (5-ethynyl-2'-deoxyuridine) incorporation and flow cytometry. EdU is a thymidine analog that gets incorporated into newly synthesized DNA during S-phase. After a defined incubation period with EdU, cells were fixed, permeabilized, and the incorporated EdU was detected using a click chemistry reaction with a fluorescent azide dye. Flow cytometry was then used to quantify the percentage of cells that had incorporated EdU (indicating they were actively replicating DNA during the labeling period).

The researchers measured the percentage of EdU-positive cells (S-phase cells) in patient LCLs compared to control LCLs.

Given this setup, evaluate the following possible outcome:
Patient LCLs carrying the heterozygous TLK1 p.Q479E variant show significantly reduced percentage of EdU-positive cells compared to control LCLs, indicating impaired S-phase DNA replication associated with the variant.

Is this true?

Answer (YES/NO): YES